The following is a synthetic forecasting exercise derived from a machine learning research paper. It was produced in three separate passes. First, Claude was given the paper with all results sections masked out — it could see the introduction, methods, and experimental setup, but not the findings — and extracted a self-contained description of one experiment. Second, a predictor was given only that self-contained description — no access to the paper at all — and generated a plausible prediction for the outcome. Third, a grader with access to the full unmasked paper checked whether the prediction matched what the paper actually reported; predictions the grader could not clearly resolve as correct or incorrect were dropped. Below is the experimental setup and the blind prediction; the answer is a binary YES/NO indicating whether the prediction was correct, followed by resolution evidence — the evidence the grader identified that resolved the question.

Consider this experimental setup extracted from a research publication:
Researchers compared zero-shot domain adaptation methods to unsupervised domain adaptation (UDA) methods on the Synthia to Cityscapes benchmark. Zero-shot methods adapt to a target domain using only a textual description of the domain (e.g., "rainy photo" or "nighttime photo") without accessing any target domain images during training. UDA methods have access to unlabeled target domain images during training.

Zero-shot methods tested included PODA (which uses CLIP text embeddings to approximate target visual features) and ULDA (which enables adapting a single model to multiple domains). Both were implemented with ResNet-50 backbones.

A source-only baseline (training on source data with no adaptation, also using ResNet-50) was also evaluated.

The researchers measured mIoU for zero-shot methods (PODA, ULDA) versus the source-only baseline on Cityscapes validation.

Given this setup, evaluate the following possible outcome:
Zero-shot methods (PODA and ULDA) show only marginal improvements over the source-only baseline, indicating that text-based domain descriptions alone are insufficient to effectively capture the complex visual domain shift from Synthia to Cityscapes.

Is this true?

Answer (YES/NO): YES